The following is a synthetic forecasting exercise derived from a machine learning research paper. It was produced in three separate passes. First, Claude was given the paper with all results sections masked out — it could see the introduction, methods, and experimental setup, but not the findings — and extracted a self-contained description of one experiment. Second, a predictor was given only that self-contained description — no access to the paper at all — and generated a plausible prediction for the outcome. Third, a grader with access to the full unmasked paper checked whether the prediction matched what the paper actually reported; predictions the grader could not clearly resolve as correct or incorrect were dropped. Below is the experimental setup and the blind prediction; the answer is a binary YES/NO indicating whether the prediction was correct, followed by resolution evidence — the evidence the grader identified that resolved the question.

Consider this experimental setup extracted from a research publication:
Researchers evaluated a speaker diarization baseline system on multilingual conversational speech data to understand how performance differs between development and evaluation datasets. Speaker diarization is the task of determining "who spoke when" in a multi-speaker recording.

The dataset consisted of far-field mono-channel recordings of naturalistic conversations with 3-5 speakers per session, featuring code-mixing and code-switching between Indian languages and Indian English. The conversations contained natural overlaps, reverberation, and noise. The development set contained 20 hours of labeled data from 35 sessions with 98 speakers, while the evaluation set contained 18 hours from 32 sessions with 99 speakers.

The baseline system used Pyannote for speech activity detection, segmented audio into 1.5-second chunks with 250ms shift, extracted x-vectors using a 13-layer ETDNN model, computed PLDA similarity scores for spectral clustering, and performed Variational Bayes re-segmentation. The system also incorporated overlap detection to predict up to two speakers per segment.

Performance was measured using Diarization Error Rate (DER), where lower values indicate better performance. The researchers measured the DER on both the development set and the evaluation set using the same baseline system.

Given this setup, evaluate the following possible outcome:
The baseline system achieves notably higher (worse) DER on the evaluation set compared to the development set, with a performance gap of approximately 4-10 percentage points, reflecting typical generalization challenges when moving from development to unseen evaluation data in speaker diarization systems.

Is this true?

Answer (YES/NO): YES